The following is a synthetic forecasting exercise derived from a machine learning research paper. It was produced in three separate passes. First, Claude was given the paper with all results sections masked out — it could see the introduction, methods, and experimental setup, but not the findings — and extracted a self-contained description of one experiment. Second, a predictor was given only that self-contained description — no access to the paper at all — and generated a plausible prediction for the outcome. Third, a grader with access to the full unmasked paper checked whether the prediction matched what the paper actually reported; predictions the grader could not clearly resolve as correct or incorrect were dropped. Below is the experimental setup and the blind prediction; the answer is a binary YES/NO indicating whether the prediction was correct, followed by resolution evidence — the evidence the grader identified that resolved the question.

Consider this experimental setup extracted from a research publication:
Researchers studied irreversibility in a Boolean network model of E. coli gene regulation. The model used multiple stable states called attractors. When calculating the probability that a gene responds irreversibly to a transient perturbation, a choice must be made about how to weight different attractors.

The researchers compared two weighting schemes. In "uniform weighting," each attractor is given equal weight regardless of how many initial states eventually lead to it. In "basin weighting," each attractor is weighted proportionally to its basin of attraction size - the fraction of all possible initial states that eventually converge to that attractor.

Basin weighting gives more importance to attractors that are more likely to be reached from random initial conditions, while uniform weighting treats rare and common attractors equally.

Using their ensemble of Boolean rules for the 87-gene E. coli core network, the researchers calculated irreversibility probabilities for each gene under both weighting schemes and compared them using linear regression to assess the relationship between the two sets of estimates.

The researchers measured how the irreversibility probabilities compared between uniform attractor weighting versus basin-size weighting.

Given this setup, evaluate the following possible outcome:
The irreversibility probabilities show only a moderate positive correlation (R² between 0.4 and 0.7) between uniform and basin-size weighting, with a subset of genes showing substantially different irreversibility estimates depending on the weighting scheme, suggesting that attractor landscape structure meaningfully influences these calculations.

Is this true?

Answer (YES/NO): NO